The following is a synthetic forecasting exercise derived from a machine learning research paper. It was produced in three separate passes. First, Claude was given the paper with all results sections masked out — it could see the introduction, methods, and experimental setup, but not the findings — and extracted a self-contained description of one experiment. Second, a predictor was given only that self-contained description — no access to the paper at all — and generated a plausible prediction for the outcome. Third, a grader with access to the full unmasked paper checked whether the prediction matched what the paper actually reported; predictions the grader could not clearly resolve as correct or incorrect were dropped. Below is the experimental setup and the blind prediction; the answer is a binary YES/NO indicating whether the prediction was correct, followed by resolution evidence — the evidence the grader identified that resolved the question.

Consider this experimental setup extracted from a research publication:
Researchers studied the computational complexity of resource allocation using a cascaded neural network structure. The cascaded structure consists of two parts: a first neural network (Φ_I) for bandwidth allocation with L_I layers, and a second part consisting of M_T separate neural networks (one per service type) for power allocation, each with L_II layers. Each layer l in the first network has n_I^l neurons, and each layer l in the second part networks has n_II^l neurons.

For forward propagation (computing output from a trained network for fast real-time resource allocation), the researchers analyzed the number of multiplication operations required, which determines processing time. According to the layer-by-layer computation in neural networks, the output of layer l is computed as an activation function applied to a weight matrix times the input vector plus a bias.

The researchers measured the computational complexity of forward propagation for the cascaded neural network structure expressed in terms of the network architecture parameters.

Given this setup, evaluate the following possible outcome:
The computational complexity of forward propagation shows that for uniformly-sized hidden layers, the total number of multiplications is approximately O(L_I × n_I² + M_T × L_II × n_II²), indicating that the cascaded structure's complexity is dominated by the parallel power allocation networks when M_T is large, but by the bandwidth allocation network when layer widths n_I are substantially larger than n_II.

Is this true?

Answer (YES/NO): NO